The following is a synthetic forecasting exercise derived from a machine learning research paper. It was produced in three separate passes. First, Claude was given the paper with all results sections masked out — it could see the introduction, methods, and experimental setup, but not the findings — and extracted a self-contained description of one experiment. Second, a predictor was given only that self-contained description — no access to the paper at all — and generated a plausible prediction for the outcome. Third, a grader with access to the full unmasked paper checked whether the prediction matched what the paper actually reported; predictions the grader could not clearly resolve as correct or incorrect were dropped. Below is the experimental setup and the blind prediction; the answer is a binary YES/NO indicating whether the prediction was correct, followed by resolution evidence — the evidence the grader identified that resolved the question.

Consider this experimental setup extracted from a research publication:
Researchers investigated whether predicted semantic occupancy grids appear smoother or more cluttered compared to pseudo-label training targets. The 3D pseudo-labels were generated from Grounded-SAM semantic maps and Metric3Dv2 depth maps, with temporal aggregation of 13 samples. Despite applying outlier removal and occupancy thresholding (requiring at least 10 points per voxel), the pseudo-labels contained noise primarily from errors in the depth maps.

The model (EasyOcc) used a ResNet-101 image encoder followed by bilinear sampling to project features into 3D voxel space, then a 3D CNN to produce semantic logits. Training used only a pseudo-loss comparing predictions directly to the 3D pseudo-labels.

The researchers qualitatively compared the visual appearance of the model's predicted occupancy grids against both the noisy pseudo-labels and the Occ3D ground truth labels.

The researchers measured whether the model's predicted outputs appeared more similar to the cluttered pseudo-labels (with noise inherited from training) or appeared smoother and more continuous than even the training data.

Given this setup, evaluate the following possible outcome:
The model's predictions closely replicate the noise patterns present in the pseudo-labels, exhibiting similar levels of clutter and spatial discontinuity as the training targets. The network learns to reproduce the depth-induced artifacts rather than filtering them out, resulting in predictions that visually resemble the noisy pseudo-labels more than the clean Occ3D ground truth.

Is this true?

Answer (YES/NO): NO